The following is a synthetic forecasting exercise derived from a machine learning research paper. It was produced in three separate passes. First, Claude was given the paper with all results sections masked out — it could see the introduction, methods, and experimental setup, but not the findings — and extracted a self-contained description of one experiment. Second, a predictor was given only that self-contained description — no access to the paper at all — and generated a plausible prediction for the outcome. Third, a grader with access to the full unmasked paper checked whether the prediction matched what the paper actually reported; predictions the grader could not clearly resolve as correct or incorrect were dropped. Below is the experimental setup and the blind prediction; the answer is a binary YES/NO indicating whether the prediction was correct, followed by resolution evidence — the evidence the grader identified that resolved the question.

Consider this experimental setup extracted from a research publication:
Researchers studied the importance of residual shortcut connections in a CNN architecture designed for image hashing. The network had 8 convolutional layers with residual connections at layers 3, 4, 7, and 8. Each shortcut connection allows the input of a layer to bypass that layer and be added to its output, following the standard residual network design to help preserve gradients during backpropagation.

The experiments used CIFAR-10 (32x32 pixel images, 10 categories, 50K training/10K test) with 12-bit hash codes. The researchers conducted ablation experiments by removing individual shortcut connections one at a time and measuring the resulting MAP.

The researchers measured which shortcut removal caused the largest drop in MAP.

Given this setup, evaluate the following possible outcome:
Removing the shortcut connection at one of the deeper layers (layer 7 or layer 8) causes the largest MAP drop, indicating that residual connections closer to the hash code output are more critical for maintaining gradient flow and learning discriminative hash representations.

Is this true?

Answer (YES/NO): YES